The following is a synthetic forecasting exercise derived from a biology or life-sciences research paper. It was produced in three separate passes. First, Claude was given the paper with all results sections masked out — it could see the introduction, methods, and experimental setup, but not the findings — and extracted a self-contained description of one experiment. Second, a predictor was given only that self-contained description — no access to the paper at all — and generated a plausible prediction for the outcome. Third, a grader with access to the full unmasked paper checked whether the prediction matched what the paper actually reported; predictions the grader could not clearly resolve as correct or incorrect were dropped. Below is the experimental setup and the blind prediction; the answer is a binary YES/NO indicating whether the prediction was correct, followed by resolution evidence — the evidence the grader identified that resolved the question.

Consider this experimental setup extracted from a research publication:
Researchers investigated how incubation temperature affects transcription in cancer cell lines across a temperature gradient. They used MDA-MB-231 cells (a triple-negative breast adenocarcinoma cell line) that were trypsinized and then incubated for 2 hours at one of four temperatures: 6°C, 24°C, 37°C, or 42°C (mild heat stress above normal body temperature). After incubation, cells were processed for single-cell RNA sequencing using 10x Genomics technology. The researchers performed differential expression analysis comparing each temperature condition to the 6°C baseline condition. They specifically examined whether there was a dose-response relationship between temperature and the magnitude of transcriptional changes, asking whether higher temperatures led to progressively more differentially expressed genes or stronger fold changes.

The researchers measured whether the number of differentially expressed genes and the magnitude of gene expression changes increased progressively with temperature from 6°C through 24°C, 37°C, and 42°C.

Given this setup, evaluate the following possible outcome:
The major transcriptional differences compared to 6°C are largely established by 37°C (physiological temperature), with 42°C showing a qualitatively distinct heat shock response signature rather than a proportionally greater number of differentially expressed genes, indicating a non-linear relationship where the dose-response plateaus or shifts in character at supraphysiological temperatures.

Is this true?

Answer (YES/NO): NO